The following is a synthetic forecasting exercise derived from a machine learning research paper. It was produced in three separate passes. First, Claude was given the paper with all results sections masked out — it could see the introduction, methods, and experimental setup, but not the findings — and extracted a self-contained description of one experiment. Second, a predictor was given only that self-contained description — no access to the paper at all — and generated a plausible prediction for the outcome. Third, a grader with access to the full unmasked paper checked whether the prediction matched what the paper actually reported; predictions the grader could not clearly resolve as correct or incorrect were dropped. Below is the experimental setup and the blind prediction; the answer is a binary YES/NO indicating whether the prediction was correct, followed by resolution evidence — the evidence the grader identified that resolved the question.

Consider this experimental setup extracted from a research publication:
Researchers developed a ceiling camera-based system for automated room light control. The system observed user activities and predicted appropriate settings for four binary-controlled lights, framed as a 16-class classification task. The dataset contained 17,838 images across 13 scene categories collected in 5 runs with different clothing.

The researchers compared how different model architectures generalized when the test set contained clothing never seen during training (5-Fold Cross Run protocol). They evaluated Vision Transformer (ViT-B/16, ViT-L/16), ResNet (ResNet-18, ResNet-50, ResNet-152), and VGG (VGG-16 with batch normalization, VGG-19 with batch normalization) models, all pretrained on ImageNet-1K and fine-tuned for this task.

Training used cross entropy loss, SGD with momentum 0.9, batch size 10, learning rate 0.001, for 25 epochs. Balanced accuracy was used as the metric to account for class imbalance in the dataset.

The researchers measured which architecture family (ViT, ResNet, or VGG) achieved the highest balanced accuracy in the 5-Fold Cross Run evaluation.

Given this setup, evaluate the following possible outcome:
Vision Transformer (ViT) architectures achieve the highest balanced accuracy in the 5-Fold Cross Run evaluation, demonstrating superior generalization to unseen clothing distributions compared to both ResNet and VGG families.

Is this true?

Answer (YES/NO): NO